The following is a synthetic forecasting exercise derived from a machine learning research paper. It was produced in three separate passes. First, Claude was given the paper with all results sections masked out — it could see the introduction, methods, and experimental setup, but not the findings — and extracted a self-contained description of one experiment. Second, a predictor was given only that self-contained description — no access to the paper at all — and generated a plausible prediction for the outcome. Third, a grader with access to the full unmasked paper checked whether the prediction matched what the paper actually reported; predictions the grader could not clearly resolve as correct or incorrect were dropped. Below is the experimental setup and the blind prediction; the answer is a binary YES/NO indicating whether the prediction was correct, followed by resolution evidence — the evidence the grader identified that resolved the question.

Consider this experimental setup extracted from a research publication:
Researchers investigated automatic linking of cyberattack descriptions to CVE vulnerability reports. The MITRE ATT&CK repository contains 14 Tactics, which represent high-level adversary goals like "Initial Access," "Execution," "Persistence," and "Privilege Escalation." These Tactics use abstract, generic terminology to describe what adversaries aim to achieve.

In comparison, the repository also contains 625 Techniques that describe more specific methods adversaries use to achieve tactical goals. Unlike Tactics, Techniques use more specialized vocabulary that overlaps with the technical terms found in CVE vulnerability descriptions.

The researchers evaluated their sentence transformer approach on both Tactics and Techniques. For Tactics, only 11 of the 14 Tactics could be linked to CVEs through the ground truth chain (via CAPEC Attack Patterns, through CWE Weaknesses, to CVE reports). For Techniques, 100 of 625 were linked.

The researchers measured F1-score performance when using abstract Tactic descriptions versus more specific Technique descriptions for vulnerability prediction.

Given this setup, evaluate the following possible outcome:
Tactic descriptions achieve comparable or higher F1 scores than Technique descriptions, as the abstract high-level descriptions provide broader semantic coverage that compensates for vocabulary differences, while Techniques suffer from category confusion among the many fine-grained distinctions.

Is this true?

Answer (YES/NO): NO